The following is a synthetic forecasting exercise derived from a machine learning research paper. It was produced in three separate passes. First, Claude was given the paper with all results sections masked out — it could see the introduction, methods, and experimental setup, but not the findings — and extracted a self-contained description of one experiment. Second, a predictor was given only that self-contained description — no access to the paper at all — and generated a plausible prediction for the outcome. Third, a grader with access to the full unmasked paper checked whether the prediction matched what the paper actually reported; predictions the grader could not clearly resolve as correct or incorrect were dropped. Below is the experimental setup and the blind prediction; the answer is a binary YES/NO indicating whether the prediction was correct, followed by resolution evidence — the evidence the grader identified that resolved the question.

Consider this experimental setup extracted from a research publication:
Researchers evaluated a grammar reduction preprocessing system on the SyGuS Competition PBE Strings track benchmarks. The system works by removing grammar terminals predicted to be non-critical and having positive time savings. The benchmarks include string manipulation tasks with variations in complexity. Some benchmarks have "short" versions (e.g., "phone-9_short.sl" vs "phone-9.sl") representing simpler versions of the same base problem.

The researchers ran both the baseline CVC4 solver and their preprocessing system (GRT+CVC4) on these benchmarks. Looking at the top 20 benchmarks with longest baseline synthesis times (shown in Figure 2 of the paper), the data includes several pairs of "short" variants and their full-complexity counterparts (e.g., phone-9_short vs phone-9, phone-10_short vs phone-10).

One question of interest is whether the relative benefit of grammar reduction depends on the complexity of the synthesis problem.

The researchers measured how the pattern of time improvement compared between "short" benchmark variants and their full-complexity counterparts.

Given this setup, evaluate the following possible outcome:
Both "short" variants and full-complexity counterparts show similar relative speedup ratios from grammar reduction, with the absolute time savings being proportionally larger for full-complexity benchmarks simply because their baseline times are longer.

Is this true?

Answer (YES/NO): NO